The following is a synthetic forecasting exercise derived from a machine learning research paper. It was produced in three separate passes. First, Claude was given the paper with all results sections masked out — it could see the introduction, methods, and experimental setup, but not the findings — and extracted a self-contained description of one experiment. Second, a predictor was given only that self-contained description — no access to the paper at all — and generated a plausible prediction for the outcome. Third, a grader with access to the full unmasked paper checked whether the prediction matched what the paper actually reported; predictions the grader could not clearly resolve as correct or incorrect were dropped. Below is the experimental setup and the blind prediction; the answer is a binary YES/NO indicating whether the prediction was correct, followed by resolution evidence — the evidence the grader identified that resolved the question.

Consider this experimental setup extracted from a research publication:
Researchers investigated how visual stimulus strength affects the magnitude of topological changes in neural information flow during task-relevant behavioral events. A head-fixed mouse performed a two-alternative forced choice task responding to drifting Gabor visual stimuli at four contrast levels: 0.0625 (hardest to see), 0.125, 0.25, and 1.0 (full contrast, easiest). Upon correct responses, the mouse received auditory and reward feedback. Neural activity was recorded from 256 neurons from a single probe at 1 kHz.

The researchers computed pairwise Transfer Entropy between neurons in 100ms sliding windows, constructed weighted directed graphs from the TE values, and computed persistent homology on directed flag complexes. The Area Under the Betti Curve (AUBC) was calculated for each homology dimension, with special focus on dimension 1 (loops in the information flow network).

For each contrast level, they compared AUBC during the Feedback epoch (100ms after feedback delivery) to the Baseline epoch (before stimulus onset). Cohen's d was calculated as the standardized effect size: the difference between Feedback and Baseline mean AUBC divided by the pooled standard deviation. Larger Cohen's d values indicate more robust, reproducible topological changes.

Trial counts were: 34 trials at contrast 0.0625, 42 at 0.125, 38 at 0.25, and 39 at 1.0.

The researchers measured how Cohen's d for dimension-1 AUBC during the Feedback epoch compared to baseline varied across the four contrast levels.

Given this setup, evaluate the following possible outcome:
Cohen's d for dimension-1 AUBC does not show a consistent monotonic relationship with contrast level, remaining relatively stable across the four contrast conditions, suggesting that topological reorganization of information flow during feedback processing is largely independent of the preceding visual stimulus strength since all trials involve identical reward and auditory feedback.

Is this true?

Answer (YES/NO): NO